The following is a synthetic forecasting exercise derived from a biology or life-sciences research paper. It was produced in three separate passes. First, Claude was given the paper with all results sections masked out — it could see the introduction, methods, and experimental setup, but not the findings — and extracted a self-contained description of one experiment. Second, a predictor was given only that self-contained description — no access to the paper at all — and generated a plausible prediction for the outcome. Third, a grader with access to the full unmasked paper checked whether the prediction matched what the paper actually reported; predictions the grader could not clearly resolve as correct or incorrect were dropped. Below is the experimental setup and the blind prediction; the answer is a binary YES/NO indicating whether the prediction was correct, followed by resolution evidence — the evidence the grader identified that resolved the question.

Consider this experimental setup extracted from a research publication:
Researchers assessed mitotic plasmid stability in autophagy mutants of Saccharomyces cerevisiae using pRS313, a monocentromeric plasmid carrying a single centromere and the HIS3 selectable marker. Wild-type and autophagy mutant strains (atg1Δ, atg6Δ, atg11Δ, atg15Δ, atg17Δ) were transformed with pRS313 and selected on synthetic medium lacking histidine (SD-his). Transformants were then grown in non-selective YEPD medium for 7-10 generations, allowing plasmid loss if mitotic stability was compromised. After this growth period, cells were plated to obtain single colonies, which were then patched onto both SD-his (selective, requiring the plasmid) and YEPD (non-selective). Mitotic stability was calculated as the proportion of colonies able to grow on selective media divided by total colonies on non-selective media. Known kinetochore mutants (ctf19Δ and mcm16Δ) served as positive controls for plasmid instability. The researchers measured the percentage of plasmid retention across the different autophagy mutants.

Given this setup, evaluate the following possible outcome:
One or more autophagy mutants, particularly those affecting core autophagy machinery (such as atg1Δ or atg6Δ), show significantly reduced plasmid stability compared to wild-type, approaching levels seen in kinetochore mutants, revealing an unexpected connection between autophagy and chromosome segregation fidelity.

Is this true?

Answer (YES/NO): NO